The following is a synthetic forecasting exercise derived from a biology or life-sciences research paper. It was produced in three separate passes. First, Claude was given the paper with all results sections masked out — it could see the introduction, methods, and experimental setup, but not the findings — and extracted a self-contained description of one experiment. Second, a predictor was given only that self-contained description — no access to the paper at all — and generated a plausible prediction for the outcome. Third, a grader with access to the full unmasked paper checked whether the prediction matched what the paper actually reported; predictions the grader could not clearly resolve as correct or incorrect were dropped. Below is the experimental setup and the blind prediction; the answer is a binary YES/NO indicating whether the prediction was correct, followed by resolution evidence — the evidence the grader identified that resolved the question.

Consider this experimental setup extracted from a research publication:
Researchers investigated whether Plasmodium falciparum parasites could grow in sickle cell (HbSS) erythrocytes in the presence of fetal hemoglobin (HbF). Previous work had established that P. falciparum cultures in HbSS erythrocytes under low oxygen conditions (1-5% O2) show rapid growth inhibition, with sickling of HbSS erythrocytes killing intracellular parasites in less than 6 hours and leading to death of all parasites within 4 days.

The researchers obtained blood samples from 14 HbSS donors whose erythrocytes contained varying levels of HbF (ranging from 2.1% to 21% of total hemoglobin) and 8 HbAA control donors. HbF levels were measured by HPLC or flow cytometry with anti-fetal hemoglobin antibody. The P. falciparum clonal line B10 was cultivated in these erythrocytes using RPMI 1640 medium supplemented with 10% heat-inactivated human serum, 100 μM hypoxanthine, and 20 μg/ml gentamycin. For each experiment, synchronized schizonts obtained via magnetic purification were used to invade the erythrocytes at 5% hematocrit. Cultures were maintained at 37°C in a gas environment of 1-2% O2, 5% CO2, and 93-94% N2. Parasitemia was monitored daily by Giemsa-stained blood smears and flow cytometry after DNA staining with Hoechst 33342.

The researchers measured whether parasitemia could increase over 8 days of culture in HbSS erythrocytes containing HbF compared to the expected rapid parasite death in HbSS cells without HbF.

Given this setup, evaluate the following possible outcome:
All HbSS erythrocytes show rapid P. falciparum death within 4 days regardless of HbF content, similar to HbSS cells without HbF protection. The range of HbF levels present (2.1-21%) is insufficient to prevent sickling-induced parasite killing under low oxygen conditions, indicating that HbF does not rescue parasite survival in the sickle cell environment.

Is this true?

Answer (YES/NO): NO